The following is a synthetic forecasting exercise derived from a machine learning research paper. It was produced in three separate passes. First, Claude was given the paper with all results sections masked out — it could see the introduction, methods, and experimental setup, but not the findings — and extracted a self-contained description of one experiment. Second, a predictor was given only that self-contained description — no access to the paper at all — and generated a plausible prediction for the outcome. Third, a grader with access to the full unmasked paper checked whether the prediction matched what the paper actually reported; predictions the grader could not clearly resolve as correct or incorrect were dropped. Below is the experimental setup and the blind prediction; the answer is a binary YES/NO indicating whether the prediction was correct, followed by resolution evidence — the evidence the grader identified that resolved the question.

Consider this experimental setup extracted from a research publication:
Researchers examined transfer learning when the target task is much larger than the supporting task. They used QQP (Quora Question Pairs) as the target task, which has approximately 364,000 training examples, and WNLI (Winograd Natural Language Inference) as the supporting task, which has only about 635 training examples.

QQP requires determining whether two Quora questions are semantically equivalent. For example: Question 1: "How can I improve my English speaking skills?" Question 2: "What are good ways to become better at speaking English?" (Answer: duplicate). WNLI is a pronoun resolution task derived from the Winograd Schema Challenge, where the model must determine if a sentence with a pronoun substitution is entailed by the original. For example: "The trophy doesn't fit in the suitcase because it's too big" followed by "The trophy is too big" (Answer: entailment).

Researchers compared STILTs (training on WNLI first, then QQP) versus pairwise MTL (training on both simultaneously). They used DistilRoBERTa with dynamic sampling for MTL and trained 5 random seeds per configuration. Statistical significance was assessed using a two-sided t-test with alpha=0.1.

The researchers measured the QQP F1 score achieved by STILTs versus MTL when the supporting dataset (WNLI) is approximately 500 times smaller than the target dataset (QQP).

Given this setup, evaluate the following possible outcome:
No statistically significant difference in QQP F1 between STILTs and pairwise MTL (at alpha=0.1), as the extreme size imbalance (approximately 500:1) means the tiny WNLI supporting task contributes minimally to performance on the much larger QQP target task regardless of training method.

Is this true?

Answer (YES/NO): NO